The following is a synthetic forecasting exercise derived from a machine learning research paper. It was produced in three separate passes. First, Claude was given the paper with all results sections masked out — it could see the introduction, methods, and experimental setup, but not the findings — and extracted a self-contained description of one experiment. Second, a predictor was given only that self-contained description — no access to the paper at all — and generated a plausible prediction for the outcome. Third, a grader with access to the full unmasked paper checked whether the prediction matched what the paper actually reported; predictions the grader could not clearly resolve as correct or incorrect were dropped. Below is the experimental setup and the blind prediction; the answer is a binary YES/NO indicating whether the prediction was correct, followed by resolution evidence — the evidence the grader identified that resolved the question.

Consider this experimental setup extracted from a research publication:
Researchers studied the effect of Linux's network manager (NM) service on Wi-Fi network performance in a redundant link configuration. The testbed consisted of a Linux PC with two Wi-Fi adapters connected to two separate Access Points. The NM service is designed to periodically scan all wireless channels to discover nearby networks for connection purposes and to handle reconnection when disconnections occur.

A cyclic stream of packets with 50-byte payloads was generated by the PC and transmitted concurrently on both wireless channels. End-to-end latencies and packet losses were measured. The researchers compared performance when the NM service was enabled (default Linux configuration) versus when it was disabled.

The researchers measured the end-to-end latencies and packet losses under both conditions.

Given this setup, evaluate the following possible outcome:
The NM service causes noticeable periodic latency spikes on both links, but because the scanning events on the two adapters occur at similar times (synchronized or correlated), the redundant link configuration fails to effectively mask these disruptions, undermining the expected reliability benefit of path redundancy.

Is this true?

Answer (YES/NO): YES